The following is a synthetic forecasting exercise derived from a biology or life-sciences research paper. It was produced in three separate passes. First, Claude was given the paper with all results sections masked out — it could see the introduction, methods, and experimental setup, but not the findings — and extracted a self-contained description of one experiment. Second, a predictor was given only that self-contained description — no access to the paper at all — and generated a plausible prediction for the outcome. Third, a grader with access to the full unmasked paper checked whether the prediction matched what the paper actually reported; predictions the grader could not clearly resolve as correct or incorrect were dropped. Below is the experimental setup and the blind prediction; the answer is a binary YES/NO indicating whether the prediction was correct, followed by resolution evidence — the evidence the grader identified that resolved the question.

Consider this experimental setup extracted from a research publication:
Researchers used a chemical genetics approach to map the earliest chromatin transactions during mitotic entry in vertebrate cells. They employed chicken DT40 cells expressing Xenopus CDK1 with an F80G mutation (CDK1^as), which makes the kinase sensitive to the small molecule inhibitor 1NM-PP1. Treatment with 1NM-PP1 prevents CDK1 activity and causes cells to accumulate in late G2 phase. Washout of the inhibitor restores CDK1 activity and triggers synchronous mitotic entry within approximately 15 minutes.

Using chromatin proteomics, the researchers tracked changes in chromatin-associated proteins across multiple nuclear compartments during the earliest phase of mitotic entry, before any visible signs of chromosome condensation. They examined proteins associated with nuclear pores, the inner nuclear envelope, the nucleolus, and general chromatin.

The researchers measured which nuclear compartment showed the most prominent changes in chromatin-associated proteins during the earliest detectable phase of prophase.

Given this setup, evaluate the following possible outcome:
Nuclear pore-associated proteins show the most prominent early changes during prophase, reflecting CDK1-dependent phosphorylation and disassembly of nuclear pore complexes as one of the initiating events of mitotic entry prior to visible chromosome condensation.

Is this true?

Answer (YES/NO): NO